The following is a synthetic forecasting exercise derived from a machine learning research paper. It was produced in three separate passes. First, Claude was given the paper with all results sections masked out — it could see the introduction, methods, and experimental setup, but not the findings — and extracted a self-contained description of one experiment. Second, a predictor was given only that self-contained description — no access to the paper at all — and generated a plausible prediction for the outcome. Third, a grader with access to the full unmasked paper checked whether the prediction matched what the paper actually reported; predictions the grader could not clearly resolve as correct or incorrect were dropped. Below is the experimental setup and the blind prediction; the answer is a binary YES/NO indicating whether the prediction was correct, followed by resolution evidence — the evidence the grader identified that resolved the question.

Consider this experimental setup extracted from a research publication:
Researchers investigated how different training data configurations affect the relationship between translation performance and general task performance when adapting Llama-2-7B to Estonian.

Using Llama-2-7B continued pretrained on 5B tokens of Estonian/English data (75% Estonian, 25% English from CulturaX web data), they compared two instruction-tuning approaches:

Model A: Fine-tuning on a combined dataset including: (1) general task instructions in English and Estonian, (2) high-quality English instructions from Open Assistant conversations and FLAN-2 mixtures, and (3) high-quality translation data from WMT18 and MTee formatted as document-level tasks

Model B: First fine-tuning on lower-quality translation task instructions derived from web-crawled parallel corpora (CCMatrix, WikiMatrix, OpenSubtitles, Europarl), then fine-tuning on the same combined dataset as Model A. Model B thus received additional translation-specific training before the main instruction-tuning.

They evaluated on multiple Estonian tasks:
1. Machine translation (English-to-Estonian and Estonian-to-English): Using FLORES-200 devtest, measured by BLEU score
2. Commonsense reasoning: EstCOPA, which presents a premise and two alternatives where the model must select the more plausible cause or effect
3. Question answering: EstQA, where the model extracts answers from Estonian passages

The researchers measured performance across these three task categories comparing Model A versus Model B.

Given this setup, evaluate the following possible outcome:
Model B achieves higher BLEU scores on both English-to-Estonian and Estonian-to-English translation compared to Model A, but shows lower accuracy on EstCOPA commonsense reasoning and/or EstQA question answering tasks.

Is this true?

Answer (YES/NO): YES